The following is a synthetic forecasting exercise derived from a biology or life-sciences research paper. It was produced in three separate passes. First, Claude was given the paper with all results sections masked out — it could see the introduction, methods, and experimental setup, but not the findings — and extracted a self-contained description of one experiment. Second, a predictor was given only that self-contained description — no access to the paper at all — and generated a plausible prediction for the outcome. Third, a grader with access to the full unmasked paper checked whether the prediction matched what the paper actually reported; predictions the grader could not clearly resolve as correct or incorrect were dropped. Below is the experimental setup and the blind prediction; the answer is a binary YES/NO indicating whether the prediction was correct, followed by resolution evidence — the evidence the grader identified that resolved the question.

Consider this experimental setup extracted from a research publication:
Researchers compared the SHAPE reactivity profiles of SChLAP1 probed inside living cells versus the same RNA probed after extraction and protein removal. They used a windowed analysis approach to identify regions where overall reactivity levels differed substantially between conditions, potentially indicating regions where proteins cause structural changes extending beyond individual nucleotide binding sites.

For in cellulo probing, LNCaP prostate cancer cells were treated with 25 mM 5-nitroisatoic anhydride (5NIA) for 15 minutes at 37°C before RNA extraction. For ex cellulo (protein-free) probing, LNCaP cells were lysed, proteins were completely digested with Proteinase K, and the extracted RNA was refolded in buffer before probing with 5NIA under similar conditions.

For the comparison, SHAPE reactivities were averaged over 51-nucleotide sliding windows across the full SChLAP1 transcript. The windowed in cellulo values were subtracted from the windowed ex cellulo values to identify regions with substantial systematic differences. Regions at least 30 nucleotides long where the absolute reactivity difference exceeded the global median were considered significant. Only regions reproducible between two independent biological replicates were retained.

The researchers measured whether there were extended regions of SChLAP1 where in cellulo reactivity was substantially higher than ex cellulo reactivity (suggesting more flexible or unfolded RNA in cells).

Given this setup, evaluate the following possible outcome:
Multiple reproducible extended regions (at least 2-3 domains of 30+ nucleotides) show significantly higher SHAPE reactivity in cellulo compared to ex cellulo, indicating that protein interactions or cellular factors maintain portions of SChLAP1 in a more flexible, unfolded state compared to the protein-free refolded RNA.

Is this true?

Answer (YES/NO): YES